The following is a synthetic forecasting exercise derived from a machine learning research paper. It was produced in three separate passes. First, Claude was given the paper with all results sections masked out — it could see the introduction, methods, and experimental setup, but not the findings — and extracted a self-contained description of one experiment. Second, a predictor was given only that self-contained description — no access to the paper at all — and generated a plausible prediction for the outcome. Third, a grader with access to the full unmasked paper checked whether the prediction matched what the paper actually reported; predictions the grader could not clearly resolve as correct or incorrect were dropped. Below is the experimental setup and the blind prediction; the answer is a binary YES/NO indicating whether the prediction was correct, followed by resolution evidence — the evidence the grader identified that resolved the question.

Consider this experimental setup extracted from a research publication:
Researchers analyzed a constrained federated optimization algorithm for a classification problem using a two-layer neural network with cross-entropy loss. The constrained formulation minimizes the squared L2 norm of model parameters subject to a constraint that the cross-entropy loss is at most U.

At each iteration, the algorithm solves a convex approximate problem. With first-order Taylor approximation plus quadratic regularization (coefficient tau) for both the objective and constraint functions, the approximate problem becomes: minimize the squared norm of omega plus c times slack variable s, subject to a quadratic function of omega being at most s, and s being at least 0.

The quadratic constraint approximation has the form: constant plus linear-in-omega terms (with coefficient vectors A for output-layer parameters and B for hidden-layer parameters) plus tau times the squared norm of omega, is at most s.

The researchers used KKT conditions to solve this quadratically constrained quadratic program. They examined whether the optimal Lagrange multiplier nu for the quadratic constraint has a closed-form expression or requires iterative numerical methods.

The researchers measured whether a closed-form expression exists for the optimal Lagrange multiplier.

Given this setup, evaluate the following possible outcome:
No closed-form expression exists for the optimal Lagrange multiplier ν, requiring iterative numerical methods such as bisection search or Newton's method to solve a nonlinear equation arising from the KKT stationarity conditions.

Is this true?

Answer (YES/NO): NO